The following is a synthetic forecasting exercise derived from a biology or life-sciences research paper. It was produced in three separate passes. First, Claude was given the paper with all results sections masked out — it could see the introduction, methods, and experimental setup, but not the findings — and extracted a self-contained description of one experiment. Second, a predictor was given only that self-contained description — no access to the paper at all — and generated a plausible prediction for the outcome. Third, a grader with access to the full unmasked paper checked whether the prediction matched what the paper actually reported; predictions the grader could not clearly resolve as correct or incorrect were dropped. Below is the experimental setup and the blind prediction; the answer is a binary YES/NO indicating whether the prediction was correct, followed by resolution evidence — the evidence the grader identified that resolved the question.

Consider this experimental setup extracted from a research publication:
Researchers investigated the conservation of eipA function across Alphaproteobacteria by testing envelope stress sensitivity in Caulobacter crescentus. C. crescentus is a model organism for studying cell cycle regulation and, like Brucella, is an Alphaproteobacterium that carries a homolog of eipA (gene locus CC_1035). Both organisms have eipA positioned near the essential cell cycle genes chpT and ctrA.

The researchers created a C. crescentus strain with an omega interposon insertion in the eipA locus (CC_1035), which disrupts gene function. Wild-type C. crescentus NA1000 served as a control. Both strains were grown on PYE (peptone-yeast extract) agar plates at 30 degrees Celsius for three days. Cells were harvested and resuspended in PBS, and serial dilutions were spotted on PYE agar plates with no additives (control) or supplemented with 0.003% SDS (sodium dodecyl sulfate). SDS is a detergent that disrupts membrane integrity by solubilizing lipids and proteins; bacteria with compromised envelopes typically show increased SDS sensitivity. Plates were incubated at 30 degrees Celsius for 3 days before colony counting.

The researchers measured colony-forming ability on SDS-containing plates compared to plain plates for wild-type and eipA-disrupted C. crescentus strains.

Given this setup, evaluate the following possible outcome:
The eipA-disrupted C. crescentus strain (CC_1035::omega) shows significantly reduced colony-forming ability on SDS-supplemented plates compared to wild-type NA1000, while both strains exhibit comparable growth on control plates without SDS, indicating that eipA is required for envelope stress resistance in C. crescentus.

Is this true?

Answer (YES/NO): YES